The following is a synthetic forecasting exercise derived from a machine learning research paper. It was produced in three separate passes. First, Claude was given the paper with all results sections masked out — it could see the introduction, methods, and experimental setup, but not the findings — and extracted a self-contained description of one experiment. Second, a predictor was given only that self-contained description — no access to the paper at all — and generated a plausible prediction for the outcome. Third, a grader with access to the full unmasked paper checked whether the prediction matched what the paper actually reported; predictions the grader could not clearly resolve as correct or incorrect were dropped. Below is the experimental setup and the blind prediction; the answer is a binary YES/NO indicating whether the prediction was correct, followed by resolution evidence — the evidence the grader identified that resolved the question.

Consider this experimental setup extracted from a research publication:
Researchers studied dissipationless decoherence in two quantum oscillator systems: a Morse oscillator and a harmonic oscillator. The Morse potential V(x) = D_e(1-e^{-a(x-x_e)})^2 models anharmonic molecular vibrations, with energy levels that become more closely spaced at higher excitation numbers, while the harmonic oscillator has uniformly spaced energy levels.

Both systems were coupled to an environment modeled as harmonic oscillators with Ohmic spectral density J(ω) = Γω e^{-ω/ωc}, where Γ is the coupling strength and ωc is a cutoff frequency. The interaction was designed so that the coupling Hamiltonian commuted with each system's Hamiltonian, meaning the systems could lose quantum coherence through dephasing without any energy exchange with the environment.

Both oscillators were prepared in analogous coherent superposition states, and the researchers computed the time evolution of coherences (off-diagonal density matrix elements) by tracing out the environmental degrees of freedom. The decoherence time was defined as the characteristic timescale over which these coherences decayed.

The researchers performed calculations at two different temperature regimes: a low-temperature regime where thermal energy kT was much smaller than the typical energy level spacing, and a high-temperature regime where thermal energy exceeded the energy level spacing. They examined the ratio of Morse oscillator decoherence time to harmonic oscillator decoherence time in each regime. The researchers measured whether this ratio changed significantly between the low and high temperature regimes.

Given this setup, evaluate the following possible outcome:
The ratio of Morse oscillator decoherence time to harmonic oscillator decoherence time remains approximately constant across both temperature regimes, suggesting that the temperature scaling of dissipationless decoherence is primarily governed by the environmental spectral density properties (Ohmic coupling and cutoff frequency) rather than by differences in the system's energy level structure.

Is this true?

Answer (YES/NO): NO